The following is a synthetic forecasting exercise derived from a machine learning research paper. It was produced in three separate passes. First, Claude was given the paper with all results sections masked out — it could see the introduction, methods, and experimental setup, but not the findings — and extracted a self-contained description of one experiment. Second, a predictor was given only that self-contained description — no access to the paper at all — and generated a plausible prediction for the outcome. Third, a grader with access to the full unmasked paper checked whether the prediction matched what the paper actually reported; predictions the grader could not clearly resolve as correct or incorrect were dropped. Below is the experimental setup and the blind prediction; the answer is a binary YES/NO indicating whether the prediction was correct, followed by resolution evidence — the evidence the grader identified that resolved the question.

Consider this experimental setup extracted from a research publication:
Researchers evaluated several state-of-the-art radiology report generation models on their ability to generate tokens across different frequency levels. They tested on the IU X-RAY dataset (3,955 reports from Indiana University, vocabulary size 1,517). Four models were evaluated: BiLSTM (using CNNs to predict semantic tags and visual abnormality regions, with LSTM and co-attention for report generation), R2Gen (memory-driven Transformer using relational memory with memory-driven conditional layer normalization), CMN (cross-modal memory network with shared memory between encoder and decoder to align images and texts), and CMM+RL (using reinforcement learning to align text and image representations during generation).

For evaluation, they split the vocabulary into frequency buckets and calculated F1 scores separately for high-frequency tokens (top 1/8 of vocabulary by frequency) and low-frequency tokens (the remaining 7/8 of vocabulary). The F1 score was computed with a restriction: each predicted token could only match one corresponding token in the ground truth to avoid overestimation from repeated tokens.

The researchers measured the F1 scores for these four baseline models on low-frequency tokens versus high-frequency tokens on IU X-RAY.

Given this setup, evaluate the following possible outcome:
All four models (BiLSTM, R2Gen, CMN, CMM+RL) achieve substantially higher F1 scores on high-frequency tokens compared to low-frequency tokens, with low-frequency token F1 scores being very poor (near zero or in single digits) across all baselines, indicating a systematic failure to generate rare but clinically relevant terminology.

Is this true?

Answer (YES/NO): YES